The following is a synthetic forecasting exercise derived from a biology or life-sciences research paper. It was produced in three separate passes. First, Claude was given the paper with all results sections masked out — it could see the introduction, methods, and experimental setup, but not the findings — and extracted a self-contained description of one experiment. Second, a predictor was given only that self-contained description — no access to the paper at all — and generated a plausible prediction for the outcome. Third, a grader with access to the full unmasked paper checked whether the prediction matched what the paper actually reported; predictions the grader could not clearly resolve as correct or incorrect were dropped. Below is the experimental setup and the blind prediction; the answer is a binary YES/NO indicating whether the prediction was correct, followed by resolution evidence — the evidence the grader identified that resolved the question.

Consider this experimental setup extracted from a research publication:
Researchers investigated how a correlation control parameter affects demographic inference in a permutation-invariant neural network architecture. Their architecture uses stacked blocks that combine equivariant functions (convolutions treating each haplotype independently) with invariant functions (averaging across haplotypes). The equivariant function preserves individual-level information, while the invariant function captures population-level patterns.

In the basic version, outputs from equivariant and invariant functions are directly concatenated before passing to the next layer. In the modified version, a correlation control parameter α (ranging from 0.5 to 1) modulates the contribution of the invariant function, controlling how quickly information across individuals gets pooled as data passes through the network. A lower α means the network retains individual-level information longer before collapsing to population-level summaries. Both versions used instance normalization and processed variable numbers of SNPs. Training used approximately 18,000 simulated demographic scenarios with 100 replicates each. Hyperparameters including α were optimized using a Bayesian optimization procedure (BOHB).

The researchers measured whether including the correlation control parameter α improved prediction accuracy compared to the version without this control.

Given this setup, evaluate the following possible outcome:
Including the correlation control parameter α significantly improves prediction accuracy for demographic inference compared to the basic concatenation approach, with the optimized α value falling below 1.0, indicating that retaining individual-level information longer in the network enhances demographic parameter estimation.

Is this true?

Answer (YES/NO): NO